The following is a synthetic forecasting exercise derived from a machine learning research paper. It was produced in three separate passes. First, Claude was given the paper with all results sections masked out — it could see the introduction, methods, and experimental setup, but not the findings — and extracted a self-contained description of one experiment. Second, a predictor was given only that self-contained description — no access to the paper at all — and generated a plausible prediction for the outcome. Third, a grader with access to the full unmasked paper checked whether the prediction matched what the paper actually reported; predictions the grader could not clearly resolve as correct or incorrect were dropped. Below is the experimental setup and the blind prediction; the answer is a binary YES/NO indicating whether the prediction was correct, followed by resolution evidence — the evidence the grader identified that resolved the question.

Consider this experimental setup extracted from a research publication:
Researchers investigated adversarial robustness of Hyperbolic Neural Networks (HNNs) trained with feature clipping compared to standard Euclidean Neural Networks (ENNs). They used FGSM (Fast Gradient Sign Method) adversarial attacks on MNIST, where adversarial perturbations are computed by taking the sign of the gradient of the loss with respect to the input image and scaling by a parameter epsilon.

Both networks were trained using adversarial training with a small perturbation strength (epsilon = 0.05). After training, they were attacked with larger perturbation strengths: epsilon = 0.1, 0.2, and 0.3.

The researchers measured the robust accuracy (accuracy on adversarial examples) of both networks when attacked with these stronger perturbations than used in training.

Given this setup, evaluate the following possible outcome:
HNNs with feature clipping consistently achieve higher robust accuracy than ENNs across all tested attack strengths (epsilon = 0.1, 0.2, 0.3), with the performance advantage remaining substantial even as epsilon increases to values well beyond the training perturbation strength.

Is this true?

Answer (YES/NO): NO